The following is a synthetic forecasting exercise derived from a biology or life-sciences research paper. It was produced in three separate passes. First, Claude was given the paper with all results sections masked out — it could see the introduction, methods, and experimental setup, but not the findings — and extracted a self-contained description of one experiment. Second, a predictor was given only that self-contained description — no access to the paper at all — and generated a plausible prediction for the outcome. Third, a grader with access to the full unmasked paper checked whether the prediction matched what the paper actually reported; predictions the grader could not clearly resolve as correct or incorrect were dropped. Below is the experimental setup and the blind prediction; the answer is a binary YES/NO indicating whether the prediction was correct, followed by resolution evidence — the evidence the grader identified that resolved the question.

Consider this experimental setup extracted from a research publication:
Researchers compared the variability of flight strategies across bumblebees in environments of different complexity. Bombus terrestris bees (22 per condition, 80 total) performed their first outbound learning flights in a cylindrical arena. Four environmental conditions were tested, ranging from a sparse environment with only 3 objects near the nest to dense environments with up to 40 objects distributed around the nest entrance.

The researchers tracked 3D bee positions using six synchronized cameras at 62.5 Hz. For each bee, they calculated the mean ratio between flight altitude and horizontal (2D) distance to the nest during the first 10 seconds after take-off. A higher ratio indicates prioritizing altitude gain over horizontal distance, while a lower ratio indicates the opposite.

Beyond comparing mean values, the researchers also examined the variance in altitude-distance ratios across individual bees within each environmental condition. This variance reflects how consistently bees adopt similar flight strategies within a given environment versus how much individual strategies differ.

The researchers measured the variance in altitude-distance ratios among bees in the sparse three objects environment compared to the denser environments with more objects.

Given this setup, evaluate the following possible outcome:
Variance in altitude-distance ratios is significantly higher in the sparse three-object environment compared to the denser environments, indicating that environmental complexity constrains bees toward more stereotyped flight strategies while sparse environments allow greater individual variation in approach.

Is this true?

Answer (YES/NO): NO